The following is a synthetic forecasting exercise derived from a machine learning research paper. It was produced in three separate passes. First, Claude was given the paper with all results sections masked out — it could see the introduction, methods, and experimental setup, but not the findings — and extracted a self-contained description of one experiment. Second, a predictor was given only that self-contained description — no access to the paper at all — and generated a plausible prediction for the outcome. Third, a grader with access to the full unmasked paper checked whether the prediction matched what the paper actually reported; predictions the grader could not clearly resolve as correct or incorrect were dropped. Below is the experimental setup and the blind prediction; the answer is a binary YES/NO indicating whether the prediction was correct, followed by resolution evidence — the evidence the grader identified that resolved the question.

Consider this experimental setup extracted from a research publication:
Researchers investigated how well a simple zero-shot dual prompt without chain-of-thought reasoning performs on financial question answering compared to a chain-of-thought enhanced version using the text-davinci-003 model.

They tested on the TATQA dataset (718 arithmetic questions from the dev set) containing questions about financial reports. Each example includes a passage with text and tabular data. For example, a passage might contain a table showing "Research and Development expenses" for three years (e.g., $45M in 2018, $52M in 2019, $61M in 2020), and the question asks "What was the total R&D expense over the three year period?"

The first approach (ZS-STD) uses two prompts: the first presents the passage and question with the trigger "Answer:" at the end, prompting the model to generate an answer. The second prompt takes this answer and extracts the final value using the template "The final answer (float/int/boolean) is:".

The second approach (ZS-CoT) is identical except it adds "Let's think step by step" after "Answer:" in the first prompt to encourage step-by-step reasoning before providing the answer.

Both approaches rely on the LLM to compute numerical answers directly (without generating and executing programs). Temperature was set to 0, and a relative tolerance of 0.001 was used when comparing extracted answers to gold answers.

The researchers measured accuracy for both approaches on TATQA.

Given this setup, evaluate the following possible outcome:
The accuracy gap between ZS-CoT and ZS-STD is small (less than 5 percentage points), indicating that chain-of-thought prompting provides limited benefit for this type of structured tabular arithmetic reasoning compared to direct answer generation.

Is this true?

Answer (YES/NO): NO